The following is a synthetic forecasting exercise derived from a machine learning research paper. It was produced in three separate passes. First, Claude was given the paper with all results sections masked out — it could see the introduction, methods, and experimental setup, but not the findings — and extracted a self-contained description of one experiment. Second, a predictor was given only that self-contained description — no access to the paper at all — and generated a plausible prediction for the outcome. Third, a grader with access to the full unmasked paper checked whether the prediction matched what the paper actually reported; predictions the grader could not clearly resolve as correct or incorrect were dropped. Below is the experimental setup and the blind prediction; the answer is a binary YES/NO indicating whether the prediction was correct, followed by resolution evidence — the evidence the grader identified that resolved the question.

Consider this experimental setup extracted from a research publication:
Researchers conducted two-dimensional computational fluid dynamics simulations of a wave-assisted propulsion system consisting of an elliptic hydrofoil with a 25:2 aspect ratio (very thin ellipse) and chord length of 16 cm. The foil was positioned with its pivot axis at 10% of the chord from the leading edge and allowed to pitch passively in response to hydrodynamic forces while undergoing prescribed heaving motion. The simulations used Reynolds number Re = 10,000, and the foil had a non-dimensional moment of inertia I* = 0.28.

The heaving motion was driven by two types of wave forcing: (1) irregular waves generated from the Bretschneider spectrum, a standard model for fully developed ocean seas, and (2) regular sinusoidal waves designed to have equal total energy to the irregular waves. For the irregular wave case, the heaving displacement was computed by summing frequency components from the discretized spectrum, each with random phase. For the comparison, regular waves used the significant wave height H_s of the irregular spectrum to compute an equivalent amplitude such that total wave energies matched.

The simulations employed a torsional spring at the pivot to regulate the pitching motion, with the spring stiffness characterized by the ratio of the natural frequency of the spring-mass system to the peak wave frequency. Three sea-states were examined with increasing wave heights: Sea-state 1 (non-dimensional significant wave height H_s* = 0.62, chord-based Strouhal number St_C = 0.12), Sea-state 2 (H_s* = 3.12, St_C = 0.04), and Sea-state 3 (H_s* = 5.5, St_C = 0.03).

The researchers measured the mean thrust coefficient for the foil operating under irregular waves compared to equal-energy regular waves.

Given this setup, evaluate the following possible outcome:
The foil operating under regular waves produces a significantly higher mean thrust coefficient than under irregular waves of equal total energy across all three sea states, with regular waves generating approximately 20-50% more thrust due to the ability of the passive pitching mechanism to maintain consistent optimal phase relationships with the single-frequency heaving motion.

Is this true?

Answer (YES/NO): NO